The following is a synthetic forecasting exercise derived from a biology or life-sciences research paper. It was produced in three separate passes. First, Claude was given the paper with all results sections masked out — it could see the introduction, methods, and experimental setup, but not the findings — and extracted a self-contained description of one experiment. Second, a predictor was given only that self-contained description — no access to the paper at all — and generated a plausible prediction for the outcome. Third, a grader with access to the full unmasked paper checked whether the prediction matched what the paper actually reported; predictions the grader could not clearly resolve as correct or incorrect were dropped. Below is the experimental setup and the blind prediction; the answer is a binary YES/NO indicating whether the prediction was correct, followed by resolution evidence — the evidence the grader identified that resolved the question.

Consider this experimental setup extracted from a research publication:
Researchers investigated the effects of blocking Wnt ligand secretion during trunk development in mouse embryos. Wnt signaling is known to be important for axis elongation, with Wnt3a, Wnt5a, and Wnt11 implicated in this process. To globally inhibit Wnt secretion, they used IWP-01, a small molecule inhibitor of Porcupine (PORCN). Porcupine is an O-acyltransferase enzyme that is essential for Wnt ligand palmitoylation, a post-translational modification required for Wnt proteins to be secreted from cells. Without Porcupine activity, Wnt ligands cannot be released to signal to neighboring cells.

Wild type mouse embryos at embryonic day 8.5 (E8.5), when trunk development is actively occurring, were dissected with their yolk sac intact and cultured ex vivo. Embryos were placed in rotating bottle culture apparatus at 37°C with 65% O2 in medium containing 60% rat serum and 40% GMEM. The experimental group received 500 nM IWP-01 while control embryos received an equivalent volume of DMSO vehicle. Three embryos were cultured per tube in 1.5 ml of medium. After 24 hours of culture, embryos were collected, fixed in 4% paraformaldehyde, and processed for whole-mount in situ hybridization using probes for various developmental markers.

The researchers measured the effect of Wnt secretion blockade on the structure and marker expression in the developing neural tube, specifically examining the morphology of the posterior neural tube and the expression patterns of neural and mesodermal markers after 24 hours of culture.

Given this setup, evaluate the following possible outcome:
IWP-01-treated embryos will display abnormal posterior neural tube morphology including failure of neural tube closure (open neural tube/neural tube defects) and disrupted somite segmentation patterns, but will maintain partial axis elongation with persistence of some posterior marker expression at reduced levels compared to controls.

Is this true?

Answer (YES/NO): NO